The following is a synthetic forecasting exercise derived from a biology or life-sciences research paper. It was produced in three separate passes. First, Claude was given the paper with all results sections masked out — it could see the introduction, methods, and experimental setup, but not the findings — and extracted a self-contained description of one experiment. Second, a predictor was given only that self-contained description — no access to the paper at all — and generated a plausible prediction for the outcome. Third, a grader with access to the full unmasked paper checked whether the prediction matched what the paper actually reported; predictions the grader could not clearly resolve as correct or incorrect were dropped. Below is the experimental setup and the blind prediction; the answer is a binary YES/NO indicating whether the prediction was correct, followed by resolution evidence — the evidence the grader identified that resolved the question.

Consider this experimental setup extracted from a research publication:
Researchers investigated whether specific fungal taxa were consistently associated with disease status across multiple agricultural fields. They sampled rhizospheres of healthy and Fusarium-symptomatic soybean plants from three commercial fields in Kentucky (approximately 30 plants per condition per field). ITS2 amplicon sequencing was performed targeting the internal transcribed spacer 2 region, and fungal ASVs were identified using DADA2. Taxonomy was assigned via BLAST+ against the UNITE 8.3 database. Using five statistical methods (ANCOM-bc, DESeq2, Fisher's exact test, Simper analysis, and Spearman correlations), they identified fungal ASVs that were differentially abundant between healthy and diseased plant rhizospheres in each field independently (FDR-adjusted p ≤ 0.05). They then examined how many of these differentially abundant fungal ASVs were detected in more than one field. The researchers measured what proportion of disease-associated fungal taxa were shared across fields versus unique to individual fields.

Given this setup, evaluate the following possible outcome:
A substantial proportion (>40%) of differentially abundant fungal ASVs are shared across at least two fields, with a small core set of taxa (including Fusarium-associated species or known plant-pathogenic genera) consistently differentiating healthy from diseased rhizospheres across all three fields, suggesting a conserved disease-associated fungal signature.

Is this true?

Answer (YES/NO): NO